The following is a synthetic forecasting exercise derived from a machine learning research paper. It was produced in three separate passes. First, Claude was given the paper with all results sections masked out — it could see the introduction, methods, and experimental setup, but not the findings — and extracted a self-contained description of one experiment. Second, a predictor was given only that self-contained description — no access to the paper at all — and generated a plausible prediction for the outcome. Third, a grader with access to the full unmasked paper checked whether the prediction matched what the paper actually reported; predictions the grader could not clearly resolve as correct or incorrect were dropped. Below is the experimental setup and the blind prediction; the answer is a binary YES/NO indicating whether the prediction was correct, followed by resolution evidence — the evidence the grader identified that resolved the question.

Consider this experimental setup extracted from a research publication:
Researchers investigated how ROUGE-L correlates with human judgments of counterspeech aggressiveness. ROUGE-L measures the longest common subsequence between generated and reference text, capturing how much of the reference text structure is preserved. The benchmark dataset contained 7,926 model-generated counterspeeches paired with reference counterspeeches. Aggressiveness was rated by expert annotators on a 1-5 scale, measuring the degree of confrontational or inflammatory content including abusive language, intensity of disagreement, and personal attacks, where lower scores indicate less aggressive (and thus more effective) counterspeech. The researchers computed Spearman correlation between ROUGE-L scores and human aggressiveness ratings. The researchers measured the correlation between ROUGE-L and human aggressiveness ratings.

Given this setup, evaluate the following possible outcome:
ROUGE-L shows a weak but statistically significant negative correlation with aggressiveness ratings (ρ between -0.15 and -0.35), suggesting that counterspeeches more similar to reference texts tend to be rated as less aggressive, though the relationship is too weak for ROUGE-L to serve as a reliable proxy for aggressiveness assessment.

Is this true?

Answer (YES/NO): YES